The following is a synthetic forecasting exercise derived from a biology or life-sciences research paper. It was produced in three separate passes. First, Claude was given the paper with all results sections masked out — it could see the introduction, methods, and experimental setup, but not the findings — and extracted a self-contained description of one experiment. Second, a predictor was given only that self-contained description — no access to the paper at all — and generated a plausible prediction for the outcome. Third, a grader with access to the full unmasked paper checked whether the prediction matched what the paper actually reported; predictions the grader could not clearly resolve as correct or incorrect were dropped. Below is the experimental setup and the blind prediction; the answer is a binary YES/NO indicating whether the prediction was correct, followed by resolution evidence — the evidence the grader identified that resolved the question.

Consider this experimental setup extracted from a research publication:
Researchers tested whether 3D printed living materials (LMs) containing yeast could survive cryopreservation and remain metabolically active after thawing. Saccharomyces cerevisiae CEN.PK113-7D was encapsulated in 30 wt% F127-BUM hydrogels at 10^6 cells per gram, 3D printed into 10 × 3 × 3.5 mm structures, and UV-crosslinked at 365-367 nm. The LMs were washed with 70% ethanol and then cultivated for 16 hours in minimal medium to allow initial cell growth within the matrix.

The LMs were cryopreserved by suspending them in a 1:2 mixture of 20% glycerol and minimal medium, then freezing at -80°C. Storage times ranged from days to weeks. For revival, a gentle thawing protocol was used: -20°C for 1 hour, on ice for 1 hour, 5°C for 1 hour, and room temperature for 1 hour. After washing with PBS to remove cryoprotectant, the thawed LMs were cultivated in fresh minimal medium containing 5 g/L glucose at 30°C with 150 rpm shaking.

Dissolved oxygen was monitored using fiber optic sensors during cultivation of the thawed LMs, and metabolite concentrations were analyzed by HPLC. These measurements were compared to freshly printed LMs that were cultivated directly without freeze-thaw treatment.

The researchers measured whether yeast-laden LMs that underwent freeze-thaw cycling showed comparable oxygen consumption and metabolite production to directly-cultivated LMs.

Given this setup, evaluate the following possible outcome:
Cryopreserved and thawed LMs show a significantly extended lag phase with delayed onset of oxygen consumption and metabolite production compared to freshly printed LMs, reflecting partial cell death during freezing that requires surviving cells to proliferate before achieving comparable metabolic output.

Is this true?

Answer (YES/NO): NO